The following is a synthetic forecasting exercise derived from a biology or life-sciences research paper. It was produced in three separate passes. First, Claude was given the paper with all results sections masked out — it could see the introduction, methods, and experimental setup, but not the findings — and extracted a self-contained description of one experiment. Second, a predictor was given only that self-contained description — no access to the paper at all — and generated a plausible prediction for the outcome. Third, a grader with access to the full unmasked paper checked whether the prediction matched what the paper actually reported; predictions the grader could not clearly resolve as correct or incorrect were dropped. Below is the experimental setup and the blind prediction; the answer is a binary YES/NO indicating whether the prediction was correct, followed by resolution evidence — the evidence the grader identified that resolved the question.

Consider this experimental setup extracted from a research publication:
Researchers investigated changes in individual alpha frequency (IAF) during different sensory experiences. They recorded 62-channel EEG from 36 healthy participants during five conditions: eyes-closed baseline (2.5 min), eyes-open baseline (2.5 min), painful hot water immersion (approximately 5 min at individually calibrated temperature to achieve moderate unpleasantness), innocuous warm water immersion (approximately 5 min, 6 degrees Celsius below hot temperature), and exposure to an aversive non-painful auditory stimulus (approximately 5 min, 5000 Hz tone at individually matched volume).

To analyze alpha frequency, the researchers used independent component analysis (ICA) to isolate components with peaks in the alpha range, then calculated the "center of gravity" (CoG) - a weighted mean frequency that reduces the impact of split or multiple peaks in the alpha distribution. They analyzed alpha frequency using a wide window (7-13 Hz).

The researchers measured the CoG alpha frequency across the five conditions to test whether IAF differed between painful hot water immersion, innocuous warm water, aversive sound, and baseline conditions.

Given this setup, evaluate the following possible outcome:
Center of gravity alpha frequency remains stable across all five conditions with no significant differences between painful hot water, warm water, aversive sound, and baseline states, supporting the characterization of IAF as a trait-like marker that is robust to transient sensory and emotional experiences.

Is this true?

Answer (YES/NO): NO